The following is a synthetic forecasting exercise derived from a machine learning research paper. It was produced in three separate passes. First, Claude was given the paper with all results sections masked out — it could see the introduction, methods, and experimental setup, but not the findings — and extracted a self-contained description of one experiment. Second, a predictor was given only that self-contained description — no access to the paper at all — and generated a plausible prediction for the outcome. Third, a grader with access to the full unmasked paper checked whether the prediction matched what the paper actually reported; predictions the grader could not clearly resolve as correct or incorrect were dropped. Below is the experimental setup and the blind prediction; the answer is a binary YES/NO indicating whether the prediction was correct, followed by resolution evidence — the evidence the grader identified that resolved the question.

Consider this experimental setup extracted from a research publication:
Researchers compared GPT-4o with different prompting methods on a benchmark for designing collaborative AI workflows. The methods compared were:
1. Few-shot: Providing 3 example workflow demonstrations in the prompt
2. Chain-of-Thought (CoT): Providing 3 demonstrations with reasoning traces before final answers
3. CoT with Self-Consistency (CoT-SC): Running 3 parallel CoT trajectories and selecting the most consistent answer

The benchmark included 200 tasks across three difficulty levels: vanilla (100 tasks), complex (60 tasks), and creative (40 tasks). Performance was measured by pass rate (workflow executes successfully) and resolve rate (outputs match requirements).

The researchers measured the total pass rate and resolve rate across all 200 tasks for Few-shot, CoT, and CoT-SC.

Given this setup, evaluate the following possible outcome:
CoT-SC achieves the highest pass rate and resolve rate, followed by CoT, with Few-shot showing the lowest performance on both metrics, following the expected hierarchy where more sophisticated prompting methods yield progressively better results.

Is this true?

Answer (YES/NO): YES